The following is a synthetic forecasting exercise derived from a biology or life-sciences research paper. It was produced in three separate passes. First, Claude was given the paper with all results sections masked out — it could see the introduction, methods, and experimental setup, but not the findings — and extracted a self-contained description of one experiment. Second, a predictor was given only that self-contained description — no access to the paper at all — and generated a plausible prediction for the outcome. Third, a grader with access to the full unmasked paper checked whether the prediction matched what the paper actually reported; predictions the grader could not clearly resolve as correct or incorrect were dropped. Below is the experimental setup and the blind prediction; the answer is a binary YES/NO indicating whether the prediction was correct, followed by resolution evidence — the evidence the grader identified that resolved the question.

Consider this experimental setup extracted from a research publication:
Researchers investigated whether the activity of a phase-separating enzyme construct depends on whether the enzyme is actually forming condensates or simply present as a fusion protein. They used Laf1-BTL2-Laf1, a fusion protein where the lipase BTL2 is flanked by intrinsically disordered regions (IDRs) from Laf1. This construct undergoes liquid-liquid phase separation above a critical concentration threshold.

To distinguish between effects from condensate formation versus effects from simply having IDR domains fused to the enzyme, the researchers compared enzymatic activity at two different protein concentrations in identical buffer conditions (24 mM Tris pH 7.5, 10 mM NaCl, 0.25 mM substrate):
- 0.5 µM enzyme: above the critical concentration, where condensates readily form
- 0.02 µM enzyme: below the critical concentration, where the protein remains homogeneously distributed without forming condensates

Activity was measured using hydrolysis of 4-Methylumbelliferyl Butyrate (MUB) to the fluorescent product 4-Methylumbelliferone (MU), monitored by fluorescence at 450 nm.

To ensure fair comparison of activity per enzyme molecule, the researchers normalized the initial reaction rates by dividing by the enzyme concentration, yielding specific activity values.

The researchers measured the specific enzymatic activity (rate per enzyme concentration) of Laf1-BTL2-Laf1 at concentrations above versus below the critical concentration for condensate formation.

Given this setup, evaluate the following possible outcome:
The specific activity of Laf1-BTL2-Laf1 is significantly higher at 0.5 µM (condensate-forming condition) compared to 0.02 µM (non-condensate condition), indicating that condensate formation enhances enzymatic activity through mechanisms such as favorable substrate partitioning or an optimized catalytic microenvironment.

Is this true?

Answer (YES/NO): YES